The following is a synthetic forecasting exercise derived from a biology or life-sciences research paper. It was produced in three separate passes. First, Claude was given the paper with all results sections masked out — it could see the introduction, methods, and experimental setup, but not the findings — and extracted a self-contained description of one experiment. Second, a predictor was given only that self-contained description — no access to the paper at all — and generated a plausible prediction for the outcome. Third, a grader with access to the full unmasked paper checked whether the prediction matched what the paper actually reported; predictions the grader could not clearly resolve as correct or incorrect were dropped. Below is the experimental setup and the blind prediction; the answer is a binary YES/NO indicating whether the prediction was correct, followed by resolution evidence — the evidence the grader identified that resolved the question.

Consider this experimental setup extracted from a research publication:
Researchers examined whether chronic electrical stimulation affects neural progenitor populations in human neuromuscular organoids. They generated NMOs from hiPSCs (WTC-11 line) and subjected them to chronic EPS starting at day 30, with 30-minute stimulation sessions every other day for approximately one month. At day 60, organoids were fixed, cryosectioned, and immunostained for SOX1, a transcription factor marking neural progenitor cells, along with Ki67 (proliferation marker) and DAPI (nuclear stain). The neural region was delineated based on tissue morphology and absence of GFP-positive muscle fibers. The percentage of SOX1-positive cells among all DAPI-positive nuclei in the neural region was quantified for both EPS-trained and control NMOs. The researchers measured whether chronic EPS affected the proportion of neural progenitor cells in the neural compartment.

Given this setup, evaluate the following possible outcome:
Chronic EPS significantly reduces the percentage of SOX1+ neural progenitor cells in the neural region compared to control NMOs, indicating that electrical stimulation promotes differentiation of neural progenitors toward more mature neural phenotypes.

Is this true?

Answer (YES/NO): NO